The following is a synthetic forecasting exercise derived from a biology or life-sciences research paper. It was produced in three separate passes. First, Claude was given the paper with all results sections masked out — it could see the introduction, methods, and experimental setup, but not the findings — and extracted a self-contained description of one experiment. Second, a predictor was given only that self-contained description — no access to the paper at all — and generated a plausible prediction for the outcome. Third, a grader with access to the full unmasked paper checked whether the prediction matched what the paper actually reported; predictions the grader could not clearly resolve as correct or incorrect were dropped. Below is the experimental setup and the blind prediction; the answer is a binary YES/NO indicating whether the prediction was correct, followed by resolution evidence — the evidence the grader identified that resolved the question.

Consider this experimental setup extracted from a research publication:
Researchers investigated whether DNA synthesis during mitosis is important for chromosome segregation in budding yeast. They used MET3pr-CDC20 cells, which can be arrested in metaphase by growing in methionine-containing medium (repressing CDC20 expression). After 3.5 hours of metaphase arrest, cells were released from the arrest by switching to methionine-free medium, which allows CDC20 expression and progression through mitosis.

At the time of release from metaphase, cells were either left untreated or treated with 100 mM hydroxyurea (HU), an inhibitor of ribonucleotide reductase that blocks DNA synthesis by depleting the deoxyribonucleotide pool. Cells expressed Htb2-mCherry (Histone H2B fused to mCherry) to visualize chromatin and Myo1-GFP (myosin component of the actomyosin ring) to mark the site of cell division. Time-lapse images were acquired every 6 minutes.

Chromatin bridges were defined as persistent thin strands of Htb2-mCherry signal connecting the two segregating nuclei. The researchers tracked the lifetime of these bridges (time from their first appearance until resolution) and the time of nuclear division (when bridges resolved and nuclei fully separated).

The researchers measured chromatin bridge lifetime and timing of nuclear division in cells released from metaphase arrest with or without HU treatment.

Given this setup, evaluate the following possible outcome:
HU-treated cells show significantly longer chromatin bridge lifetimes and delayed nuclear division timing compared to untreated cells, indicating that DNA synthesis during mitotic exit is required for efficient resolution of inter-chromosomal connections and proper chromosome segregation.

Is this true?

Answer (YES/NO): YES